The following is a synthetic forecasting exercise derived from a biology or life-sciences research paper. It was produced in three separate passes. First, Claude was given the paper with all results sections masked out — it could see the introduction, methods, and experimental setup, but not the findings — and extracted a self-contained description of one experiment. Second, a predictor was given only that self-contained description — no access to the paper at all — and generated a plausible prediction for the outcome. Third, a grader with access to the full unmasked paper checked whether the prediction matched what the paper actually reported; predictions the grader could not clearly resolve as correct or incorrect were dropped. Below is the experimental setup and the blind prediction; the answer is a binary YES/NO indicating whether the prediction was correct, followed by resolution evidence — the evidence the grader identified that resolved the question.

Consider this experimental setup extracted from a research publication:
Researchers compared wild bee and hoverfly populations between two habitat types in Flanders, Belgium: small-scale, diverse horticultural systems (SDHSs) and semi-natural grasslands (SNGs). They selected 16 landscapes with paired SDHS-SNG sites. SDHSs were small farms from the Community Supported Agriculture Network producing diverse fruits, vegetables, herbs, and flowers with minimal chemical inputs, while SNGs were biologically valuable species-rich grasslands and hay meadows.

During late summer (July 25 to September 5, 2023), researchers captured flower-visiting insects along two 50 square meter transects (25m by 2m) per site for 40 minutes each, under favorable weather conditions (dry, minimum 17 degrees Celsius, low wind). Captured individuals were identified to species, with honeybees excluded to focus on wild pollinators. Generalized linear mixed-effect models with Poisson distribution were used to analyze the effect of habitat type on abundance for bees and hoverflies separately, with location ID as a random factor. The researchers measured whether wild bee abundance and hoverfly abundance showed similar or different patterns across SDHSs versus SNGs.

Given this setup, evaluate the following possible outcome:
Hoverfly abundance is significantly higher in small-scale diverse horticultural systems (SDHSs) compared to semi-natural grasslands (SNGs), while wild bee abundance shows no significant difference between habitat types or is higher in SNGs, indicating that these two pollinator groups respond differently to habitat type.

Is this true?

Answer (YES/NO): NO